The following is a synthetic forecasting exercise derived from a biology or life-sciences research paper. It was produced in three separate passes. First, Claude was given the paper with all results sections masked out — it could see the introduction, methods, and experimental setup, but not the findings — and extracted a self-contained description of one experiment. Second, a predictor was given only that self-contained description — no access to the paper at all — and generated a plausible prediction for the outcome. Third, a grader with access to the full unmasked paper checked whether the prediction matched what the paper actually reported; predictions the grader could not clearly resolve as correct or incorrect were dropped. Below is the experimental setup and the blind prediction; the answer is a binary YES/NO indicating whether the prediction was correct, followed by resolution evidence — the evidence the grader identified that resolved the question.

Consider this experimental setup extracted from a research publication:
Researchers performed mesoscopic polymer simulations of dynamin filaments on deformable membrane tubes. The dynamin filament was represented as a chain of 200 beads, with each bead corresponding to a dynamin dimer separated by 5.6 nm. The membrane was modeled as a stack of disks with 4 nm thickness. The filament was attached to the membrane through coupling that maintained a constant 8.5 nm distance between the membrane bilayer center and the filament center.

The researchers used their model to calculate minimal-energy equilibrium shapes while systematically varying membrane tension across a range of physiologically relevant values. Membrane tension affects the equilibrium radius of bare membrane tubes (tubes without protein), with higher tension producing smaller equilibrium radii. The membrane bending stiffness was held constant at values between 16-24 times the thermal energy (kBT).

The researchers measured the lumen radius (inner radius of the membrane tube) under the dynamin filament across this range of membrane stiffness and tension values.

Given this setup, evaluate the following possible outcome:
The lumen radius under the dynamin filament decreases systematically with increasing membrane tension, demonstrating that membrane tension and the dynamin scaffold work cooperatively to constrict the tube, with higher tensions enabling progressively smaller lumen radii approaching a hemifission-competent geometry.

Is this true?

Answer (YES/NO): NO